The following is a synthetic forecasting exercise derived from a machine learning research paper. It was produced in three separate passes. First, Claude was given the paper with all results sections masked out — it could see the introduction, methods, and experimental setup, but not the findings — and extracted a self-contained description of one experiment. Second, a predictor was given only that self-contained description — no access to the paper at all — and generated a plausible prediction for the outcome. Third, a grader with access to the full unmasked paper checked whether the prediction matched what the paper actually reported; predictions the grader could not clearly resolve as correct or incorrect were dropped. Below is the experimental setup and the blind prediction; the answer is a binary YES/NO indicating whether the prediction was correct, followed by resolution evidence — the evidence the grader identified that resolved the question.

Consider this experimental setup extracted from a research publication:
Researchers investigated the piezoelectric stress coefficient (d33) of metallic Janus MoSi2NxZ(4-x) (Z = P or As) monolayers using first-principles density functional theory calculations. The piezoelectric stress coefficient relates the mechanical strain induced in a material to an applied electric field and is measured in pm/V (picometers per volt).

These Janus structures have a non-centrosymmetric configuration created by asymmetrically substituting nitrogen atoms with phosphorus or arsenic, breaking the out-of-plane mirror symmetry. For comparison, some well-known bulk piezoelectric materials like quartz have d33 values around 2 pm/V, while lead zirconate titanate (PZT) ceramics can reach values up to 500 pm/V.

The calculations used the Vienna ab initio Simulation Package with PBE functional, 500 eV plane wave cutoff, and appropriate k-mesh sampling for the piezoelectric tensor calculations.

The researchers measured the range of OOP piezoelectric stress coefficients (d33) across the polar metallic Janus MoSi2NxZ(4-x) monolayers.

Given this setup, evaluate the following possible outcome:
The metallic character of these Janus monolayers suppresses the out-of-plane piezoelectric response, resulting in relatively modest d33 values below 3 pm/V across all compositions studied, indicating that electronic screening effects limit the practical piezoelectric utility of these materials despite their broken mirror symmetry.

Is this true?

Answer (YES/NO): NO